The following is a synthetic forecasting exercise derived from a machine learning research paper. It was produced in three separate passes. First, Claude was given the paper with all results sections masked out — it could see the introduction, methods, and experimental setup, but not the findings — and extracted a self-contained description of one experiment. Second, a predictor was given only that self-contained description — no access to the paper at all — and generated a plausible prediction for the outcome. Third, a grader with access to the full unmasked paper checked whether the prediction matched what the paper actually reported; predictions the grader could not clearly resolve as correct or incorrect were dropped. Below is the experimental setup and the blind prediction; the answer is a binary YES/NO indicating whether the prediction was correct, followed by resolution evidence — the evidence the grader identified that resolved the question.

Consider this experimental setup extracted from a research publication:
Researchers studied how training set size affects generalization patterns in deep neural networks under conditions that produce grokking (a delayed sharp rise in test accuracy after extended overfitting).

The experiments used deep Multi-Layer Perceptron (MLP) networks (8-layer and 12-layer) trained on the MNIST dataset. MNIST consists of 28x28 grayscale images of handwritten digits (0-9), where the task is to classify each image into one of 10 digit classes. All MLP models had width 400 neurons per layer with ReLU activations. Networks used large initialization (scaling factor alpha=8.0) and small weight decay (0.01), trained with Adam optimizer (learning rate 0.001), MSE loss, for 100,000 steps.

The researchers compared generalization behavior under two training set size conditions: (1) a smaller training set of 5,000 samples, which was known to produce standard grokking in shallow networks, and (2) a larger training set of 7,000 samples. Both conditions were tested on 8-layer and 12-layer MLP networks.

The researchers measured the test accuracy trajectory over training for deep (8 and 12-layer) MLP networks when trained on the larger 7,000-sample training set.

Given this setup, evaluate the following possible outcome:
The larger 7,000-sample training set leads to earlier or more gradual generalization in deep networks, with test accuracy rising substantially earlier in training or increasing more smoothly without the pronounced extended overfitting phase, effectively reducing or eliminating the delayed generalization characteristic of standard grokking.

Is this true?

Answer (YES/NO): NO